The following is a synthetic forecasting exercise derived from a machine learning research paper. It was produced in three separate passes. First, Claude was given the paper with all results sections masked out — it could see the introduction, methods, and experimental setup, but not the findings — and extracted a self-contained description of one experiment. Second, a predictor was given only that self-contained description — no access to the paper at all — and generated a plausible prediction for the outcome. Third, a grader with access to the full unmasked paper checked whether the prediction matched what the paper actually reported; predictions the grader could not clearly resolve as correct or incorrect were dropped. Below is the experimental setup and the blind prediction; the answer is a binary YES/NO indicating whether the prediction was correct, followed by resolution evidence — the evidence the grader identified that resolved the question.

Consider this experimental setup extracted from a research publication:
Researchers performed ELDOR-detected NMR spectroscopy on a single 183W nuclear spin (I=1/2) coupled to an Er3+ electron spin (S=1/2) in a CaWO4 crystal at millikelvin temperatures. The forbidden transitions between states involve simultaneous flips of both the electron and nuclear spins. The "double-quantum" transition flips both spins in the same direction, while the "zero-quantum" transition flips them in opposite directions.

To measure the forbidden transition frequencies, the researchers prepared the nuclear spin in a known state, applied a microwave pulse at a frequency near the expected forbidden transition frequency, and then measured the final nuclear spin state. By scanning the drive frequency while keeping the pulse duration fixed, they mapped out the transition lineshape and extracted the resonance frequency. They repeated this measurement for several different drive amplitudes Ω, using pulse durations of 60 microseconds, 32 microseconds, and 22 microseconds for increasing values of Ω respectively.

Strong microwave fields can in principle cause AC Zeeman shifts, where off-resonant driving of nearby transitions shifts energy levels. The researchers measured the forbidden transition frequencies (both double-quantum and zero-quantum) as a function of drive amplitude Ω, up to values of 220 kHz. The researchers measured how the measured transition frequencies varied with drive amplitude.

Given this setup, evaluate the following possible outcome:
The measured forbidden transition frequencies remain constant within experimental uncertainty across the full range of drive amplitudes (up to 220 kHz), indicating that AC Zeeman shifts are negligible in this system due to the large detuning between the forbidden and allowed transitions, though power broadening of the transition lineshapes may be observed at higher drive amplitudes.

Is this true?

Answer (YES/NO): NO